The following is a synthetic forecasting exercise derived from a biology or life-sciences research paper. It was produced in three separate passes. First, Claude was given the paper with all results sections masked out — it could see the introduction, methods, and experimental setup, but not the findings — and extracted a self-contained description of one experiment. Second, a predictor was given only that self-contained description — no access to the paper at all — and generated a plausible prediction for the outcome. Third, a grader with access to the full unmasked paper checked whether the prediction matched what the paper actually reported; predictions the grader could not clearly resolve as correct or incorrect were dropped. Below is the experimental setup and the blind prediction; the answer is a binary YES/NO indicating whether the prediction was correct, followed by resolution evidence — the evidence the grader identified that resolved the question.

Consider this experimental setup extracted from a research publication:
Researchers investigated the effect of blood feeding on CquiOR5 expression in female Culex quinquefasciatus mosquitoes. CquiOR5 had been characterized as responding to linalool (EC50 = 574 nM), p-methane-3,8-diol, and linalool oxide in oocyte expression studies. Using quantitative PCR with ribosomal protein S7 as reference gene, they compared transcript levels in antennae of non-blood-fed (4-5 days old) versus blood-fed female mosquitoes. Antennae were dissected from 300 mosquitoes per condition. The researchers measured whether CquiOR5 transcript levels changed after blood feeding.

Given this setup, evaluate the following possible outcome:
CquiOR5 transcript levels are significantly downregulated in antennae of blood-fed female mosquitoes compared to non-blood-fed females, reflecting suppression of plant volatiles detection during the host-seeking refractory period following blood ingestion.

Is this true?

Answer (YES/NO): NO